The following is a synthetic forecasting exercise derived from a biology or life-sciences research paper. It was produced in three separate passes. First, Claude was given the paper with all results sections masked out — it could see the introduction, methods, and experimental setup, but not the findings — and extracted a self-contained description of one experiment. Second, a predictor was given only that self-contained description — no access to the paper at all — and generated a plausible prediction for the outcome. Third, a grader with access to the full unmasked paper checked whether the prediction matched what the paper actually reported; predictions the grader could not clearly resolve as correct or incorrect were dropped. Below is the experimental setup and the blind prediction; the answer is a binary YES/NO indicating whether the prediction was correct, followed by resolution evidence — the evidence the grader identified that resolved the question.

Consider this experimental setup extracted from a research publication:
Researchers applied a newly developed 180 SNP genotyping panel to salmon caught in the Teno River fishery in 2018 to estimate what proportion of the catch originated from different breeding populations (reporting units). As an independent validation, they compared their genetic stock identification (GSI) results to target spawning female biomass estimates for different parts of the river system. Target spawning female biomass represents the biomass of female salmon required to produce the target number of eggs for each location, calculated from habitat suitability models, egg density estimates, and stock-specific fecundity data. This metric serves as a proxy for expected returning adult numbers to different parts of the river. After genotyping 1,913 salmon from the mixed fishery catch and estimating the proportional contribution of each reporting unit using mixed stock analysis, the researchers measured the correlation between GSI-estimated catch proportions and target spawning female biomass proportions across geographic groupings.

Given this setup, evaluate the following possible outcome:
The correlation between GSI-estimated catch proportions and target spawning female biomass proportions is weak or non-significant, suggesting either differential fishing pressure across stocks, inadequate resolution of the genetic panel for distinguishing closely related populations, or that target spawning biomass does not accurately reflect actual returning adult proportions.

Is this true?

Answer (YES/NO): NO